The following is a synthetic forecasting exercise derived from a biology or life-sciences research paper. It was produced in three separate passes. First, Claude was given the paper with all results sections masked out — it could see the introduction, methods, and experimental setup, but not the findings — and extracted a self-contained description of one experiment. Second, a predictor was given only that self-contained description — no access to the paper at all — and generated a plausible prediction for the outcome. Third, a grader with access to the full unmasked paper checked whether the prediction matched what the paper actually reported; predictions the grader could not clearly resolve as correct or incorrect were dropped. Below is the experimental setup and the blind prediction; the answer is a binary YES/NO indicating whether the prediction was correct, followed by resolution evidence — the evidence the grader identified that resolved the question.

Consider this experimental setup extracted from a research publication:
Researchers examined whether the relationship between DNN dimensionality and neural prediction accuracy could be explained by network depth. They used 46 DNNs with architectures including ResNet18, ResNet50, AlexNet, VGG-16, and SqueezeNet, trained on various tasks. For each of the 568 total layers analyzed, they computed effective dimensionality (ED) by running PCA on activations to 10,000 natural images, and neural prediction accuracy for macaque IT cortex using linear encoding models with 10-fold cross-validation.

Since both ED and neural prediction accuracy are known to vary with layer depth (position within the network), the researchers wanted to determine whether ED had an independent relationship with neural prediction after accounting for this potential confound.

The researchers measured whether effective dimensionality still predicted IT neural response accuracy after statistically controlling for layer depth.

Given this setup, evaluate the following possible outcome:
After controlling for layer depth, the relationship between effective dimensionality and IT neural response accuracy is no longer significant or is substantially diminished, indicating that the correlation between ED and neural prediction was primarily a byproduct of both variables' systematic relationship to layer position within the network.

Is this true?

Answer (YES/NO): NO